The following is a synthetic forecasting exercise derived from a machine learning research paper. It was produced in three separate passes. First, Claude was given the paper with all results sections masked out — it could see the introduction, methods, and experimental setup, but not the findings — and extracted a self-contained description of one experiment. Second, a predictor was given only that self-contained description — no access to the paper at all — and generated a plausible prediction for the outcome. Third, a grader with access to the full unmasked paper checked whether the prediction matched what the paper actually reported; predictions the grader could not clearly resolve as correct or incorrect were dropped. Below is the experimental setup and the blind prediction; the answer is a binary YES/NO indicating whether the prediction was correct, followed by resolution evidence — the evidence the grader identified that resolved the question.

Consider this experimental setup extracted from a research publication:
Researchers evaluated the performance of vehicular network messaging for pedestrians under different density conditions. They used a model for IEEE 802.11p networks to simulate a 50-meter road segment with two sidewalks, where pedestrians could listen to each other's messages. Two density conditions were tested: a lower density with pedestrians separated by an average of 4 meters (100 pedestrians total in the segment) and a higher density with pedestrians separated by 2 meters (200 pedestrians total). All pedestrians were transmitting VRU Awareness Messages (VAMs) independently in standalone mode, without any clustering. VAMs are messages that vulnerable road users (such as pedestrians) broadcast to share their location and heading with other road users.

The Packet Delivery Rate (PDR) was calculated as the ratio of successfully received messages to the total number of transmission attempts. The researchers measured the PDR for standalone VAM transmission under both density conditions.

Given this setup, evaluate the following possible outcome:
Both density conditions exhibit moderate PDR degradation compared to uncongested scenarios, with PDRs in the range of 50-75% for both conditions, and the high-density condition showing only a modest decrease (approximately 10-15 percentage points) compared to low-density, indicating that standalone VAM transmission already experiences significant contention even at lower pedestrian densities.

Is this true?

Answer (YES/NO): NO